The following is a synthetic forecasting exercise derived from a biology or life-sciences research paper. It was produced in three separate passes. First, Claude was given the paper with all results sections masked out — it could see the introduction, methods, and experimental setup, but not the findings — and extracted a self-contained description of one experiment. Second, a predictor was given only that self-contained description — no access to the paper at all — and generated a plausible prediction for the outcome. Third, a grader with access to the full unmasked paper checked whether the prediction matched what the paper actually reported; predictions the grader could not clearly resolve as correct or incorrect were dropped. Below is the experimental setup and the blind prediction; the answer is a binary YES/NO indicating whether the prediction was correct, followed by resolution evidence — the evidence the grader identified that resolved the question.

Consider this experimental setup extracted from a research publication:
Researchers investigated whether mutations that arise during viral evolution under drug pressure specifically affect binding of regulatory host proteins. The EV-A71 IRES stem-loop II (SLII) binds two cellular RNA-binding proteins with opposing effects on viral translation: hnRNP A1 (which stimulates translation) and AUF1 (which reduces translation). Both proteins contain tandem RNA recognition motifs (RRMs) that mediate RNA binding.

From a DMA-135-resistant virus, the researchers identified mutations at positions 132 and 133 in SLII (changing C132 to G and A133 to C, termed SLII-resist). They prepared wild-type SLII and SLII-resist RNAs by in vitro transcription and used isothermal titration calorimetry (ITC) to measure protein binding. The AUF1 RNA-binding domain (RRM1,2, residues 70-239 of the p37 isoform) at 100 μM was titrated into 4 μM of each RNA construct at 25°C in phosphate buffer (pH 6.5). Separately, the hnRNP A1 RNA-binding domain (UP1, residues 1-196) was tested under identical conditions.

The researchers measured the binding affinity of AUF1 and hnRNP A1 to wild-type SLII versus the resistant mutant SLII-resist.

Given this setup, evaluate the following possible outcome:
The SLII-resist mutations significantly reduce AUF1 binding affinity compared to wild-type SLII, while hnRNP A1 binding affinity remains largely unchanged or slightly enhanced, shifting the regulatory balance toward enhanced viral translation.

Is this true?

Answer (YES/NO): YES